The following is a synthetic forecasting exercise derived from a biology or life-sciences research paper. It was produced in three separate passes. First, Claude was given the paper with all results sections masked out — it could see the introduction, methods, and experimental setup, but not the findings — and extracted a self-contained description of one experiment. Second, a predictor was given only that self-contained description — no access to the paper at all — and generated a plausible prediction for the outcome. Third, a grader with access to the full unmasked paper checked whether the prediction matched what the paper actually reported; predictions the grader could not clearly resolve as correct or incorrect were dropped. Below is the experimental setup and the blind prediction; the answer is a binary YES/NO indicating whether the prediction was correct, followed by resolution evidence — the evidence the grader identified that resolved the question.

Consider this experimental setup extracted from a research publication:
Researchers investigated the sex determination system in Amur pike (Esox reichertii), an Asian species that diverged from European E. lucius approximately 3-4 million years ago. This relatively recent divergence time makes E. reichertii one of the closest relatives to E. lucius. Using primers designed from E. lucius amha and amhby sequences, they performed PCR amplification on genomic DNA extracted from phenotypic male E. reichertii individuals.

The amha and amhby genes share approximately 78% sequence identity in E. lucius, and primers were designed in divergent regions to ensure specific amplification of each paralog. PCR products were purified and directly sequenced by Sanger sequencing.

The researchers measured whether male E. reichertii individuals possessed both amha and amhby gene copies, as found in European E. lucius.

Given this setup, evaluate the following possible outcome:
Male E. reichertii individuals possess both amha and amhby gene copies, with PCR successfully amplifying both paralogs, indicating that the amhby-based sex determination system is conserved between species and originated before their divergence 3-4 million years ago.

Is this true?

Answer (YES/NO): YES